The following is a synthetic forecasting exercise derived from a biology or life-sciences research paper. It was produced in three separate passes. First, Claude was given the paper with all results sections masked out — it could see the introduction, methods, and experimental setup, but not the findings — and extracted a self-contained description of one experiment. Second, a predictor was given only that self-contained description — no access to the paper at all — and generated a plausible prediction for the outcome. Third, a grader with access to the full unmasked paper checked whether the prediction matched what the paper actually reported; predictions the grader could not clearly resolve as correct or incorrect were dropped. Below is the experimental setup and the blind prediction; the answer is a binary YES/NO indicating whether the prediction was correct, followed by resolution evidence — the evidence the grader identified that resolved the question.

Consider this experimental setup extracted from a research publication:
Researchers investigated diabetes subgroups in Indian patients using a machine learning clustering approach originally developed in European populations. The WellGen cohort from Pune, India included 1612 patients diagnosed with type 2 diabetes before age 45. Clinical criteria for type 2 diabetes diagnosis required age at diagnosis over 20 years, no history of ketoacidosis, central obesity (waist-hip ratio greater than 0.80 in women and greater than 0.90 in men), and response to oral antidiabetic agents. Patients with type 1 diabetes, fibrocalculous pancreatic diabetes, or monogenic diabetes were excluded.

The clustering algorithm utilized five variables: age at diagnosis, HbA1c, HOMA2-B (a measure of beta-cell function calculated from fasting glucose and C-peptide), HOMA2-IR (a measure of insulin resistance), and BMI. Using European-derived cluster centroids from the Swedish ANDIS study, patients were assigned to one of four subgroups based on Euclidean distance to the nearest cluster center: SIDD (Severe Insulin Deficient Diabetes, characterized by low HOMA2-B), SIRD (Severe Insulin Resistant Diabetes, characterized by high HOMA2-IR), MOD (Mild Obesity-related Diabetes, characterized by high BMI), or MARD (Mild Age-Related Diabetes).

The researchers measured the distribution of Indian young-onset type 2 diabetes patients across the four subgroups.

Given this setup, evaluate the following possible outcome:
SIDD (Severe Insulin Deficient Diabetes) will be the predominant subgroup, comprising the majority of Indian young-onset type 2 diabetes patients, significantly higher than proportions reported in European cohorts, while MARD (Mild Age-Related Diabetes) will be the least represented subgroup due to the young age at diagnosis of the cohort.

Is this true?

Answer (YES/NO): NO